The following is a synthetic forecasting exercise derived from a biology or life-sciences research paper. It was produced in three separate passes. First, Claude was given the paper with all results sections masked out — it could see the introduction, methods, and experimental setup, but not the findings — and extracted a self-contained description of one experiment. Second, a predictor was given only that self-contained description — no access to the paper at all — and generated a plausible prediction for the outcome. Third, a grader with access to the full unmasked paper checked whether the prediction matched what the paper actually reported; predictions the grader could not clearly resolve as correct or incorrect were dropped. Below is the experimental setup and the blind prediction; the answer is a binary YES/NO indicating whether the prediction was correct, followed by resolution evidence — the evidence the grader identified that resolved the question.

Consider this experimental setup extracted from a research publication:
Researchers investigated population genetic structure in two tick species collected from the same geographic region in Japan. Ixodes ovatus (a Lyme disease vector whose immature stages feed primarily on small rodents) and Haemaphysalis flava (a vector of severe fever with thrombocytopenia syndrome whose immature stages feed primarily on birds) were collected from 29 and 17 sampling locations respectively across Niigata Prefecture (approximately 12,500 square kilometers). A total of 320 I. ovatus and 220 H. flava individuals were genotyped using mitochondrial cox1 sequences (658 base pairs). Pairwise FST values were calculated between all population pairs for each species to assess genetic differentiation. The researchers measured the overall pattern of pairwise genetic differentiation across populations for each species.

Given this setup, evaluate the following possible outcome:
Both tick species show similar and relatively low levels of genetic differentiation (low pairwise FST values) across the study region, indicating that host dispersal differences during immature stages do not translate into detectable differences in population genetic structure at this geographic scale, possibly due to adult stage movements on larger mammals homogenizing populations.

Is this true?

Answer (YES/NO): NO